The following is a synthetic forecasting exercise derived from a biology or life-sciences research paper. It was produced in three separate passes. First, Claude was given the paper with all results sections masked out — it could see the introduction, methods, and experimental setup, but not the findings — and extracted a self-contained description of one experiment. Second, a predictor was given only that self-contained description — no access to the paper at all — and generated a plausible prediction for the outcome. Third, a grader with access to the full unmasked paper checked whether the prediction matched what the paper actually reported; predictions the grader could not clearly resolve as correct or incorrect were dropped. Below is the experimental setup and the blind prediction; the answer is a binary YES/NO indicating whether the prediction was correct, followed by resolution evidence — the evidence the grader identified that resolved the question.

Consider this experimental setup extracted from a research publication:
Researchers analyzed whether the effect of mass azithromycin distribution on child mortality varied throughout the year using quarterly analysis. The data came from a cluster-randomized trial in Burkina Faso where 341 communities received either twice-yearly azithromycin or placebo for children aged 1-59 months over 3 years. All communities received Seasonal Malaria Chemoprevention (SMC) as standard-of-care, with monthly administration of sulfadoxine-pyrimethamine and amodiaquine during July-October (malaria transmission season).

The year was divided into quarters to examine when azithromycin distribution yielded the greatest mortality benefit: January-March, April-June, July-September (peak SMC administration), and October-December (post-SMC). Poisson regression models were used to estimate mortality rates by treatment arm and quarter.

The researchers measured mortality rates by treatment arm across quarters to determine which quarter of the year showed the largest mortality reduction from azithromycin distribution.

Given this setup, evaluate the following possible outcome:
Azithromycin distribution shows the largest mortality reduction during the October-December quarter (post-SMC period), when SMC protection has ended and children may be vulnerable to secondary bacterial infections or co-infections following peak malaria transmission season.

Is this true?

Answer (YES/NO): YES